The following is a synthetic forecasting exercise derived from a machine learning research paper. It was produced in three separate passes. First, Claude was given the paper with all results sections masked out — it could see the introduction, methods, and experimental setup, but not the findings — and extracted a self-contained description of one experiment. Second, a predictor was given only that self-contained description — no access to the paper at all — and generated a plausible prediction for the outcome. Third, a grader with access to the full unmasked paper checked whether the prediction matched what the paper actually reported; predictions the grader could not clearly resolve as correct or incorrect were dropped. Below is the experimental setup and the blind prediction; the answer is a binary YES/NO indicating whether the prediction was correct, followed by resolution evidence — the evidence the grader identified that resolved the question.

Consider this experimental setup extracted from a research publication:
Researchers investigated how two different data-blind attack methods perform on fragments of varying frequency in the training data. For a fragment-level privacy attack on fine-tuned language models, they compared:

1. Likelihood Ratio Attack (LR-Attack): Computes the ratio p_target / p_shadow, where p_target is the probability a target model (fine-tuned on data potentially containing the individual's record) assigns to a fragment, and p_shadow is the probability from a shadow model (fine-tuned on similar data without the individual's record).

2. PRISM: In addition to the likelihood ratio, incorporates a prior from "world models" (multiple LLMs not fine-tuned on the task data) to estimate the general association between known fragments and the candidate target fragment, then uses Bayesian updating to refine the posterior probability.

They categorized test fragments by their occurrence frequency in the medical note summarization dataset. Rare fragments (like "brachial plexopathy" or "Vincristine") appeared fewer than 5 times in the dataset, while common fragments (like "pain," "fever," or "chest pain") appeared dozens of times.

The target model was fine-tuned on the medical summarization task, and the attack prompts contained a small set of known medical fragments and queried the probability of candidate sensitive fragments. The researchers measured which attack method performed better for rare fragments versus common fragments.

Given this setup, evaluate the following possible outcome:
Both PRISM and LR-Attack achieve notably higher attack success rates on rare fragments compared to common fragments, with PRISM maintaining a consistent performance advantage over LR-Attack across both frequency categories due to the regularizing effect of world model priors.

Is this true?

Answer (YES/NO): NO